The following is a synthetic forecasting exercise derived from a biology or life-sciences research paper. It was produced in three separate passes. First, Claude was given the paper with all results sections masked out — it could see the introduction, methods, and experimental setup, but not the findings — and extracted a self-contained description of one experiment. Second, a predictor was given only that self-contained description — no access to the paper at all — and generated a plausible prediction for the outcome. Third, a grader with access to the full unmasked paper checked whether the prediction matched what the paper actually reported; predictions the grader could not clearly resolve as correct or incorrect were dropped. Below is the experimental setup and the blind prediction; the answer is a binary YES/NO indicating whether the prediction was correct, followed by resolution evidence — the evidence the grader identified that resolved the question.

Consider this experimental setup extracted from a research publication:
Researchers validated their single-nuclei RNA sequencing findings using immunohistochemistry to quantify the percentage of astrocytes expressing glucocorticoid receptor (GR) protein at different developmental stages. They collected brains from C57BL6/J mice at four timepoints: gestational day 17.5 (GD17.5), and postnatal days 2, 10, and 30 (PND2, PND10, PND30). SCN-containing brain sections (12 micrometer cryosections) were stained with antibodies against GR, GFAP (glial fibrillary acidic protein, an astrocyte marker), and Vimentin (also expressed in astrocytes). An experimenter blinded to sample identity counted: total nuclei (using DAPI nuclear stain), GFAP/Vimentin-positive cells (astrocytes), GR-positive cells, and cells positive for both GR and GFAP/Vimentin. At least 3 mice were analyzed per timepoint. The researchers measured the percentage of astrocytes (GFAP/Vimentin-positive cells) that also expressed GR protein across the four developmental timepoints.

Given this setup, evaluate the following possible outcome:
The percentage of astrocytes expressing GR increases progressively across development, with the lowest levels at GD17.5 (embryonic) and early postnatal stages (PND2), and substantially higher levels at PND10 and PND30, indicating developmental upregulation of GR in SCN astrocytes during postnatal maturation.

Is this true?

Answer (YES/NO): YES